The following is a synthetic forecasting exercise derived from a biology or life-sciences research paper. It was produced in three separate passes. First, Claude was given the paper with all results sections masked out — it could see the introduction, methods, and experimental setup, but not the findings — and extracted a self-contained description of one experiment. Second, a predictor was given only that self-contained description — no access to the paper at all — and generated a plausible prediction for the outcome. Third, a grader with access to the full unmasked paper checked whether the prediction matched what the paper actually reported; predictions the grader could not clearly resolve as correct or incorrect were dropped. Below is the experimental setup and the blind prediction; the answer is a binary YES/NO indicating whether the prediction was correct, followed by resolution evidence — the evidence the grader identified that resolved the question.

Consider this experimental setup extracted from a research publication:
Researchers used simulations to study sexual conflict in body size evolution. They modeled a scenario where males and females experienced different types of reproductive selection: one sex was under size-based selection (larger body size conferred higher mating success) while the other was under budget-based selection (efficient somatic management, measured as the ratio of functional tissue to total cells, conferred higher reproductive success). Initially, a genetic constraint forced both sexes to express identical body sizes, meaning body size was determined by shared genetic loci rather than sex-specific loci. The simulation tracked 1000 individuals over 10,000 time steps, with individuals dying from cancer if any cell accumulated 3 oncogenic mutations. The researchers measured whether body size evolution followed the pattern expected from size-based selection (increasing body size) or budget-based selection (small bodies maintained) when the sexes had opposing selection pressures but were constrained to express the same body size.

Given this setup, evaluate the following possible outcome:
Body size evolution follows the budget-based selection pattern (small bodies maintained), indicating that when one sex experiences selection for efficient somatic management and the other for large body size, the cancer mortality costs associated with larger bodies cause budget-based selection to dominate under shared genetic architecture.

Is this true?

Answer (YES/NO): NO